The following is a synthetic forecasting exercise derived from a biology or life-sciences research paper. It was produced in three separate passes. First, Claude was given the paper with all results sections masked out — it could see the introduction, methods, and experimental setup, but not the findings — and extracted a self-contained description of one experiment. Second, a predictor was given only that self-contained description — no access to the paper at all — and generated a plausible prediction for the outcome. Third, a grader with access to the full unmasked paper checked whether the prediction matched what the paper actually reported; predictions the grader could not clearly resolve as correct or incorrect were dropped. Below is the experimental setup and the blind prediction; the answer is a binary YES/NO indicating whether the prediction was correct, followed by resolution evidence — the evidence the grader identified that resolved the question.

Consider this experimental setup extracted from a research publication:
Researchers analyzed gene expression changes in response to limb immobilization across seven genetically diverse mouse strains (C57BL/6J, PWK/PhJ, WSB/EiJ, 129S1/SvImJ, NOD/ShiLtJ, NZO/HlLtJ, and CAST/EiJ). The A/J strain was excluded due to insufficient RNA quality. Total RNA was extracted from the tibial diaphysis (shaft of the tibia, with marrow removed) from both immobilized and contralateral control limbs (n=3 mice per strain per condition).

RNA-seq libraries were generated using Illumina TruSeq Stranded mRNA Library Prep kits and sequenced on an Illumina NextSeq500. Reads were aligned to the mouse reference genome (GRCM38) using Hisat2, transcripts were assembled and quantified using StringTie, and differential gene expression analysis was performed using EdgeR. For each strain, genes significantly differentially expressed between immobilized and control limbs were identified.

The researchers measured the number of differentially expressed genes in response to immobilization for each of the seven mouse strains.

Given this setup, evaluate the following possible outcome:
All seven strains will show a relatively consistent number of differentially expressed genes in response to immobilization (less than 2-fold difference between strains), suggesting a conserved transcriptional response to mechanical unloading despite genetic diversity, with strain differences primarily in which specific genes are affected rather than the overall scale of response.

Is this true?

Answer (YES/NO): NO